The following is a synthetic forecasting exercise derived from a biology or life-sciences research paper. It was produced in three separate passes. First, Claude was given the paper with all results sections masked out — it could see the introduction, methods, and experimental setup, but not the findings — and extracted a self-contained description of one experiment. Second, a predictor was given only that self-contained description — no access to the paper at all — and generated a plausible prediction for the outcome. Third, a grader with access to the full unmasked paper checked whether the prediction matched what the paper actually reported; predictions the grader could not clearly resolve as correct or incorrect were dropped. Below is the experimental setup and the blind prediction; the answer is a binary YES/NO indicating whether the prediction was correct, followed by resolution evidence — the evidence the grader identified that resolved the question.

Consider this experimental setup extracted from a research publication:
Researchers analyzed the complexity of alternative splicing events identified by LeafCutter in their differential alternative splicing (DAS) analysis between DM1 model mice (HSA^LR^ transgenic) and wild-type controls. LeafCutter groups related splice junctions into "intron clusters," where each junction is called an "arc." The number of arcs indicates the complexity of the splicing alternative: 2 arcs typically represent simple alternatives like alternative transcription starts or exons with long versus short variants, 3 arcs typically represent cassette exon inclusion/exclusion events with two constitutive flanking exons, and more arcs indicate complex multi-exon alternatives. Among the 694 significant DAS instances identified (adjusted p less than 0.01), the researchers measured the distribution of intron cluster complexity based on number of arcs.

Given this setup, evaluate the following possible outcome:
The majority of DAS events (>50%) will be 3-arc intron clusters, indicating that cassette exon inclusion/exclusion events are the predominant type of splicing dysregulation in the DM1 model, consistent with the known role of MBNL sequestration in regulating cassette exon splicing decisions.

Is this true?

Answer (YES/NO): NO